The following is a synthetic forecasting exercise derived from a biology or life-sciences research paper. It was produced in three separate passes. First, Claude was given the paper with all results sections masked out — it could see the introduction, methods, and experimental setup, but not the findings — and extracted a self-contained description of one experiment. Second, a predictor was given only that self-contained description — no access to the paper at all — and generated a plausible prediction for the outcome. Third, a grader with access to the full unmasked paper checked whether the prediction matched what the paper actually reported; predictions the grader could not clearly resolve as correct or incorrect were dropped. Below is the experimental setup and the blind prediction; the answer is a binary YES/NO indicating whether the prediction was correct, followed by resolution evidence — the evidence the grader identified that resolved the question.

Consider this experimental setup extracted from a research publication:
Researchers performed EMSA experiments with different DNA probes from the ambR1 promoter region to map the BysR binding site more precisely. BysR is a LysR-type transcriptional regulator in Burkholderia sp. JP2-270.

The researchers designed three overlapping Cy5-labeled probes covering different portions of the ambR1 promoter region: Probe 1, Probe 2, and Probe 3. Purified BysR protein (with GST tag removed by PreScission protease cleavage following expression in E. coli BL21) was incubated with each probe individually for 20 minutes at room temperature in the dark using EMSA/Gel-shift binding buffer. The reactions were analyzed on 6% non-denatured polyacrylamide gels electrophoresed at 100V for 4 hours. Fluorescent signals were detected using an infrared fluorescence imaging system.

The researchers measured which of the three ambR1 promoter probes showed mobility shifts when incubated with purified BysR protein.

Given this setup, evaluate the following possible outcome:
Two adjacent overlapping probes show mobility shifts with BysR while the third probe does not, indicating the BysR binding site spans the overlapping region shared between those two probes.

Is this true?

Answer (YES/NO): NO